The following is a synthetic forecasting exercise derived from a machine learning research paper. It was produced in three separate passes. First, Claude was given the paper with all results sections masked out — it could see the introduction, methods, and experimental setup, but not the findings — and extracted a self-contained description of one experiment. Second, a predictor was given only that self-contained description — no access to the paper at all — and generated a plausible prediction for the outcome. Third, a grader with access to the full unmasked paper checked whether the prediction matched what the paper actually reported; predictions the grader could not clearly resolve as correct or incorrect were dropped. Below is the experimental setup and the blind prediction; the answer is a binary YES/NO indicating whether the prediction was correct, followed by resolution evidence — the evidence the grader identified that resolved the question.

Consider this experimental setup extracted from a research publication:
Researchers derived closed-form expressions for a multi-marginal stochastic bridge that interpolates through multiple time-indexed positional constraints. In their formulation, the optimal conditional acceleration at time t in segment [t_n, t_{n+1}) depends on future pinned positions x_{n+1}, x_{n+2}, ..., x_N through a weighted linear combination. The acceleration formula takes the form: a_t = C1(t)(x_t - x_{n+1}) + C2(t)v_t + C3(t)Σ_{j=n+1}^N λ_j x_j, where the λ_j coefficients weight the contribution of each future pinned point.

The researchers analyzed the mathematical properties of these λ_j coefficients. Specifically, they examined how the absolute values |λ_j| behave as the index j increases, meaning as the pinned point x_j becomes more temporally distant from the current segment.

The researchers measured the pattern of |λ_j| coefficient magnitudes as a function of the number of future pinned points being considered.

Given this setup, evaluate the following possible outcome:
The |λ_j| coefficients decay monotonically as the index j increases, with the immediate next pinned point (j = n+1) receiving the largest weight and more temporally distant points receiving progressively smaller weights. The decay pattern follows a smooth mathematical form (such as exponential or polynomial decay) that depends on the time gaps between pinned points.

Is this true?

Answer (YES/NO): NO